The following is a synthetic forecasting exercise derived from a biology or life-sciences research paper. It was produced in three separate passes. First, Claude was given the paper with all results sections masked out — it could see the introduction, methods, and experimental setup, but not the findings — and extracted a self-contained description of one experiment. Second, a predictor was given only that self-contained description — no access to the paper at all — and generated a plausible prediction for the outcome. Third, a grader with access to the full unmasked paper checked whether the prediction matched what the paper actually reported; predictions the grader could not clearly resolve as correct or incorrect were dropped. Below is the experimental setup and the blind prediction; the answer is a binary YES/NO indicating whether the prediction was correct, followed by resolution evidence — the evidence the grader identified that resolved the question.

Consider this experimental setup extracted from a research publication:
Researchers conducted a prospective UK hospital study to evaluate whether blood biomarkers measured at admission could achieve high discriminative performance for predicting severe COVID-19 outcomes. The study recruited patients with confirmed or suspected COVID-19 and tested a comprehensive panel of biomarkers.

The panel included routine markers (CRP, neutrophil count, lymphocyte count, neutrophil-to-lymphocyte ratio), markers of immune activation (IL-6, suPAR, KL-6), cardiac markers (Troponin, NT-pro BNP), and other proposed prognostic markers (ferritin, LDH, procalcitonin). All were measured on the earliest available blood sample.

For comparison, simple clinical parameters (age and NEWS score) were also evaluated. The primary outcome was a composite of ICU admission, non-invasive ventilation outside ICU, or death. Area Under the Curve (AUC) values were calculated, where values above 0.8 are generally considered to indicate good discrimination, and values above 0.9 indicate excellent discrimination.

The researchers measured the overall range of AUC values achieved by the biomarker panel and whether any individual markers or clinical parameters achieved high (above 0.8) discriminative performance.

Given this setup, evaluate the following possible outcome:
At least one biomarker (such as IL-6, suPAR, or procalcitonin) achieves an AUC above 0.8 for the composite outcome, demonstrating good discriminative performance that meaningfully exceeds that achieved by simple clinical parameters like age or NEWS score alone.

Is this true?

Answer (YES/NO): NO